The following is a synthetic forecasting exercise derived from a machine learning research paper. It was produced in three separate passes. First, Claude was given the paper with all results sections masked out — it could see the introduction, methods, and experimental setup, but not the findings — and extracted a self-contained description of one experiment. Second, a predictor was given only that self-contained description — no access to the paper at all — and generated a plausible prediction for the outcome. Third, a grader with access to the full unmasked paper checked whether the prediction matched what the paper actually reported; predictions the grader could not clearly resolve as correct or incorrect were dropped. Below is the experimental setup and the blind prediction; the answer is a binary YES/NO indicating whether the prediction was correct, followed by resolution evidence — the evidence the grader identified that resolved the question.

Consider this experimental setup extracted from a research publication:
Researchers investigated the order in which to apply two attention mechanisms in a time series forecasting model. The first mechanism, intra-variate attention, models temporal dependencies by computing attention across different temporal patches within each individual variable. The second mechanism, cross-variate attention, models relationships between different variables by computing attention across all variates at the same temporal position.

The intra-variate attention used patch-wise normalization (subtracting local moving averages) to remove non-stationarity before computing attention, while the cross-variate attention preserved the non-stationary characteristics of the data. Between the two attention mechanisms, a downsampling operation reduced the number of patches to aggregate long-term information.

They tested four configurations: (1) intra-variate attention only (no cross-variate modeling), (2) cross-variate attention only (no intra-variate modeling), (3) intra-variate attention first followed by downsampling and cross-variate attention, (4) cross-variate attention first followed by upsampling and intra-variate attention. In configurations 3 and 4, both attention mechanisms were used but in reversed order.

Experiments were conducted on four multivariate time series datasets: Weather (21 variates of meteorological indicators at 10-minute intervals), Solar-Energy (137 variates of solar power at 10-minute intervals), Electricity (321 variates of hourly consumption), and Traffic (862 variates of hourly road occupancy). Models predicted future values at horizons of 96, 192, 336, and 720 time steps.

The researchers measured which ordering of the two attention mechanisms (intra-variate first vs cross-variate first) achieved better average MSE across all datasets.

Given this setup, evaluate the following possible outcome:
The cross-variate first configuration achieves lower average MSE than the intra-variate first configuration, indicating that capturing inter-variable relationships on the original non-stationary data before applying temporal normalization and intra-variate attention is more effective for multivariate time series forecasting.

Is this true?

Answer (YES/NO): NO